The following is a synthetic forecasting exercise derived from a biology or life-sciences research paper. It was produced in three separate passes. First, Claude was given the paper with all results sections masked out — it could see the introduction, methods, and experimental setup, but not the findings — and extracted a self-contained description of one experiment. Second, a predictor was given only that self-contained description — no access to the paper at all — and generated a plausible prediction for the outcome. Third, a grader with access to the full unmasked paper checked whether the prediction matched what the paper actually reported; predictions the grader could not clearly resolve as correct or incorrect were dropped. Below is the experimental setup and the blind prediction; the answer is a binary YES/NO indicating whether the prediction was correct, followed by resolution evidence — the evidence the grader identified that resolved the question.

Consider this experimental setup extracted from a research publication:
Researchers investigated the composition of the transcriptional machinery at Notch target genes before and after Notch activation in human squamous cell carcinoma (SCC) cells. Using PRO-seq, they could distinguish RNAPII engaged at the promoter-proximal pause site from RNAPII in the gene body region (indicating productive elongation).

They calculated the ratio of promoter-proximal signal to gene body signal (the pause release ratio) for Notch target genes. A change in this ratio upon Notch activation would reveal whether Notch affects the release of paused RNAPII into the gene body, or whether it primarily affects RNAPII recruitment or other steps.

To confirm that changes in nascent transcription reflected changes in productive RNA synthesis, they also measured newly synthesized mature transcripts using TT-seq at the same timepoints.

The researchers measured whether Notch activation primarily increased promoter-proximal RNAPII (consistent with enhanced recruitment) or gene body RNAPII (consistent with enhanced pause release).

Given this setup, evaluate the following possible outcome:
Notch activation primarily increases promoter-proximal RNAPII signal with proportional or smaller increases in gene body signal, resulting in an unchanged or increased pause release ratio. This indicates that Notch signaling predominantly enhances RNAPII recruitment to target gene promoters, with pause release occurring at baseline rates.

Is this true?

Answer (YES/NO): NO